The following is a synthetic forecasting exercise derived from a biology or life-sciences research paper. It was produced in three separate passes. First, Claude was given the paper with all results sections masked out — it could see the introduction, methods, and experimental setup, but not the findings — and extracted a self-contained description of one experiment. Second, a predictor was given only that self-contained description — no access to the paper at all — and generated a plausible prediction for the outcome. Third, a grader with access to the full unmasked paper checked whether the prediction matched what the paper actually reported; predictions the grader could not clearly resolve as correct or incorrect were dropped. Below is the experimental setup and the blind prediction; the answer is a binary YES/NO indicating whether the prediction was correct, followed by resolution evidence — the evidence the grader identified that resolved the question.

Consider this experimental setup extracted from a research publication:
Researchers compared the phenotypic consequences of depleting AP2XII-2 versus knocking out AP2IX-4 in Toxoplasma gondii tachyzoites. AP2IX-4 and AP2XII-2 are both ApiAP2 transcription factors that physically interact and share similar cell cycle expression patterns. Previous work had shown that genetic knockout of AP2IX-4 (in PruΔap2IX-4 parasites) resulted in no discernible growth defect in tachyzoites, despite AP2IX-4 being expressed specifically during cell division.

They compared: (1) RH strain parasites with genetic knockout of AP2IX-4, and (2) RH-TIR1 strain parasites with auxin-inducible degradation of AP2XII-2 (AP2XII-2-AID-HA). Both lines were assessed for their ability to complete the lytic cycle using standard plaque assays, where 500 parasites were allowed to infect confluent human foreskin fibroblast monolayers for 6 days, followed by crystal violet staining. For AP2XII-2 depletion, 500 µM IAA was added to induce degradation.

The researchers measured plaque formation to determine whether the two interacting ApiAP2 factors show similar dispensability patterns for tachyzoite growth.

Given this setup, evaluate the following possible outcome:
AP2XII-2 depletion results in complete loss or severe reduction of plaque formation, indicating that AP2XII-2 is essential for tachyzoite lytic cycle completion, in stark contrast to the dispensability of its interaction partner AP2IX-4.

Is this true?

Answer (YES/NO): NO